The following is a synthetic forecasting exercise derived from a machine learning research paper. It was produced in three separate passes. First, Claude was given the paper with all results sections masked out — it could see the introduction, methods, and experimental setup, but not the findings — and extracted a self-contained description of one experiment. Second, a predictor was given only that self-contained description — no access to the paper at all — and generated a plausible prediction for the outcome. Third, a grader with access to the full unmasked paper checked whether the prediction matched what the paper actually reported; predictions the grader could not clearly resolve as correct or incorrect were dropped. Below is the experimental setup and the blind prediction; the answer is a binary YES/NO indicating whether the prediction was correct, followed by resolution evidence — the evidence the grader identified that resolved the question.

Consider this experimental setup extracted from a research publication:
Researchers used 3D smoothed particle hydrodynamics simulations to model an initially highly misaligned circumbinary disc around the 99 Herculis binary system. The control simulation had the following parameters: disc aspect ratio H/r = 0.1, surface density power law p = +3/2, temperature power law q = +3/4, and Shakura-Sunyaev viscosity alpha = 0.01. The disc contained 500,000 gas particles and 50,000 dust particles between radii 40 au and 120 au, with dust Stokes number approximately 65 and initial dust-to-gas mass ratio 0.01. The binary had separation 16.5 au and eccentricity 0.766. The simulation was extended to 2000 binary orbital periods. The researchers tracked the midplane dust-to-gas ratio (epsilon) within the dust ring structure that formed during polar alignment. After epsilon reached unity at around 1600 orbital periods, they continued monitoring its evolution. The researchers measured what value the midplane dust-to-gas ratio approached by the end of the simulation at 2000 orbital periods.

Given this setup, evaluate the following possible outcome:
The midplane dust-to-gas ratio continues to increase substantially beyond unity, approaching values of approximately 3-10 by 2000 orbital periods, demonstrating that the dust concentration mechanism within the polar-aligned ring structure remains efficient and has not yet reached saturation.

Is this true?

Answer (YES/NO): NO